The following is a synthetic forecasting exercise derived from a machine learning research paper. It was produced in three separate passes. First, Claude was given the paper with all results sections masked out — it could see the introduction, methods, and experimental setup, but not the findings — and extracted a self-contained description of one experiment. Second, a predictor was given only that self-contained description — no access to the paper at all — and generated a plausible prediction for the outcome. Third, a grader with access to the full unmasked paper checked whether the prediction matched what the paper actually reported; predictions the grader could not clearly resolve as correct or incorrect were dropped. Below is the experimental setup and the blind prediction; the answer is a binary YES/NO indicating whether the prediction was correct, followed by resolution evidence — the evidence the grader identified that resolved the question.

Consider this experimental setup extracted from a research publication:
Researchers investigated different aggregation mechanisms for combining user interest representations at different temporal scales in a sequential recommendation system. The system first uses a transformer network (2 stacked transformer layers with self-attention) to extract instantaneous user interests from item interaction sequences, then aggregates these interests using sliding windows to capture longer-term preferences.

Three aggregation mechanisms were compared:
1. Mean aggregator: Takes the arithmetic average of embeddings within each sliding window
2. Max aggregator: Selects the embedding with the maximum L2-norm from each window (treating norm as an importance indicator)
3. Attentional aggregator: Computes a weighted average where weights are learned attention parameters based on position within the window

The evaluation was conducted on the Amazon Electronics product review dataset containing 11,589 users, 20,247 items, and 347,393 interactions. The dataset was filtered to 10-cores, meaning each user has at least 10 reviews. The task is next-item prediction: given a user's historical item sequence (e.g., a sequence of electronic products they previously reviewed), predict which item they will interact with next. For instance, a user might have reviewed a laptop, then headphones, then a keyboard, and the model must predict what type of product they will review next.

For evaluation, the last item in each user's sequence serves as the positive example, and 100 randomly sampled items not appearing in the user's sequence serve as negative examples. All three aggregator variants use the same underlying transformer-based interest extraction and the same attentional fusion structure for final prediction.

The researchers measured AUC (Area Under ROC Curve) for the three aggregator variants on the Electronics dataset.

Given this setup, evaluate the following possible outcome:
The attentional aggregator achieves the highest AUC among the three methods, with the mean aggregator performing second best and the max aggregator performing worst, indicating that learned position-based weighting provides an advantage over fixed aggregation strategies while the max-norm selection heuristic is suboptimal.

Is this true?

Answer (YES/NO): NO